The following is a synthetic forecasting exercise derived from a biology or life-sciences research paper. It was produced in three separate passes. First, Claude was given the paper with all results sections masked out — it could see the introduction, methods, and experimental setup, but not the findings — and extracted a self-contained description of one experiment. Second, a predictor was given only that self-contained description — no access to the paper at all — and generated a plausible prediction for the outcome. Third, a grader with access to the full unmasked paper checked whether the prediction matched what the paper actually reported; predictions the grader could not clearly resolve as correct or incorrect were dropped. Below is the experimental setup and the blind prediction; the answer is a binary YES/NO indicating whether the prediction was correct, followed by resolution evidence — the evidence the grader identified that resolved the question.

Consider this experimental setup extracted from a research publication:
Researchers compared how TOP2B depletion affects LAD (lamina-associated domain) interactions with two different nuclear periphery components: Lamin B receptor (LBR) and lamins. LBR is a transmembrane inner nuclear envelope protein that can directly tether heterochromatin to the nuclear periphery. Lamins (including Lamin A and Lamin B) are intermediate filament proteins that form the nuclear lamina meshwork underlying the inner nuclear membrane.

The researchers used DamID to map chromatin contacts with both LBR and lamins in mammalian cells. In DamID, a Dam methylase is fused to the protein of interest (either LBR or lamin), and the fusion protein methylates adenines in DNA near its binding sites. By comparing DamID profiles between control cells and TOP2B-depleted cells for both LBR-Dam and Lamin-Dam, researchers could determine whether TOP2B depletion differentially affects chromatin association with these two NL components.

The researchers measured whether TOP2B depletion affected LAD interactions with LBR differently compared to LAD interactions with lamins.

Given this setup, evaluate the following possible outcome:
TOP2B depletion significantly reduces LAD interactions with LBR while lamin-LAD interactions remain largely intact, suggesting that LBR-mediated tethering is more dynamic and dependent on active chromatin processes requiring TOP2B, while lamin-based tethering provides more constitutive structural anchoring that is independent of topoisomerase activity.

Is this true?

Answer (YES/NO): YES